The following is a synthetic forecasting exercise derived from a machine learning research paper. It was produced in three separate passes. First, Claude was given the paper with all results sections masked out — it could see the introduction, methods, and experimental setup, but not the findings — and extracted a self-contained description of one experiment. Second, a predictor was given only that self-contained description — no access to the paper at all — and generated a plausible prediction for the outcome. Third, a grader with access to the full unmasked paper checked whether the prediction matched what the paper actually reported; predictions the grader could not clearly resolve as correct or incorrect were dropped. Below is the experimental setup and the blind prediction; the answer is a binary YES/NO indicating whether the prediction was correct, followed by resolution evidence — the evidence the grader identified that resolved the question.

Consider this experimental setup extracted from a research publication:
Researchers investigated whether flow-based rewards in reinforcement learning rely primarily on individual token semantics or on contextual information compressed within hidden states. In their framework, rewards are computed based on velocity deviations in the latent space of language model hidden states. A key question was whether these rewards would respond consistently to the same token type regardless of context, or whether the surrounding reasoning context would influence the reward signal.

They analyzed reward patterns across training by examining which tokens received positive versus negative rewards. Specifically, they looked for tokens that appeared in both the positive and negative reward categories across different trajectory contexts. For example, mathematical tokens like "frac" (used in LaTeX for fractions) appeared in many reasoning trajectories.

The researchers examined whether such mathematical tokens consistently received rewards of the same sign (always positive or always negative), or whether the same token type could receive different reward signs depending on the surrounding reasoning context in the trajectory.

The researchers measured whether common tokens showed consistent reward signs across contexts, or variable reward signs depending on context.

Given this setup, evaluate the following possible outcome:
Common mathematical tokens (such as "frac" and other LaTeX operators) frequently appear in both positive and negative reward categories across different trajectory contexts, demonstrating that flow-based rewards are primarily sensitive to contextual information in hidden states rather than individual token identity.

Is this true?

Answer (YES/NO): YES